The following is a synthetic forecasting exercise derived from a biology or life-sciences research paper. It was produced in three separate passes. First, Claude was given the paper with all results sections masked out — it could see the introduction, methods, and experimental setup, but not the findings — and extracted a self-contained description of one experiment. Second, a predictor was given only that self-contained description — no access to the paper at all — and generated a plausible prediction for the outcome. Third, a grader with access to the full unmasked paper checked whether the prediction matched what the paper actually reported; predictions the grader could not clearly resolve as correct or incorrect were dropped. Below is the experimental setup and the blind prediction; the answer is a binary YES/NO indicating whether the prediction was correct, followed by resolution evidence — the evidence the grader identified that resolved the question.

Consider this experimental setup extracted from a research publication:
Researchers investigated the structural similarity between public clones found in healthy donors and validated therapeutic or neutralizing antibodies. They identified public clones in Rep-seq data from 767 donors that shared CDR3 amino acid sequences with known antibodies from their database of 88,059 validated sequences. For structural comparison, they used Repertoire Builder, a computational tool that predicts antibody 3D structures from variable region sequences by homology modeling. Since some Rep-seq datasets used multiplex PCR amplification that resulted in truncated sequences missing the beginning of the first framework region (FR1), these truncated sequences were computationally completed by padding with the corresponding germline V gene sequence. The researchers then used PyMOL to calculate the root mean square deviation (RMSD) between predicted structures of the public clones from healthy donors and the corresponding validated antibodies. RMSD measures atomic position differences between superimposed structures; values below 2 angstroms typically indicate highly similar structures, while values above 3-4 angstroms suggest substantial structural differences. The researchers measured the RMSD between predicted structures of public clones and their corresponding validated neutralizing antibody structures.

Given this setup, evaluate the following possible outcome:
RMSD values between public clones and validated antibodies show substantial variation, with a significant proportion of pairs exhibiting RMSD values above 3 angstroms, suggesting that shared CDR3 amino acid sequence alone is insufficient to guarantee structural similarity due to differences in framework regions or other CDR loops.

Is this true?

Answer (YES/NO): NO